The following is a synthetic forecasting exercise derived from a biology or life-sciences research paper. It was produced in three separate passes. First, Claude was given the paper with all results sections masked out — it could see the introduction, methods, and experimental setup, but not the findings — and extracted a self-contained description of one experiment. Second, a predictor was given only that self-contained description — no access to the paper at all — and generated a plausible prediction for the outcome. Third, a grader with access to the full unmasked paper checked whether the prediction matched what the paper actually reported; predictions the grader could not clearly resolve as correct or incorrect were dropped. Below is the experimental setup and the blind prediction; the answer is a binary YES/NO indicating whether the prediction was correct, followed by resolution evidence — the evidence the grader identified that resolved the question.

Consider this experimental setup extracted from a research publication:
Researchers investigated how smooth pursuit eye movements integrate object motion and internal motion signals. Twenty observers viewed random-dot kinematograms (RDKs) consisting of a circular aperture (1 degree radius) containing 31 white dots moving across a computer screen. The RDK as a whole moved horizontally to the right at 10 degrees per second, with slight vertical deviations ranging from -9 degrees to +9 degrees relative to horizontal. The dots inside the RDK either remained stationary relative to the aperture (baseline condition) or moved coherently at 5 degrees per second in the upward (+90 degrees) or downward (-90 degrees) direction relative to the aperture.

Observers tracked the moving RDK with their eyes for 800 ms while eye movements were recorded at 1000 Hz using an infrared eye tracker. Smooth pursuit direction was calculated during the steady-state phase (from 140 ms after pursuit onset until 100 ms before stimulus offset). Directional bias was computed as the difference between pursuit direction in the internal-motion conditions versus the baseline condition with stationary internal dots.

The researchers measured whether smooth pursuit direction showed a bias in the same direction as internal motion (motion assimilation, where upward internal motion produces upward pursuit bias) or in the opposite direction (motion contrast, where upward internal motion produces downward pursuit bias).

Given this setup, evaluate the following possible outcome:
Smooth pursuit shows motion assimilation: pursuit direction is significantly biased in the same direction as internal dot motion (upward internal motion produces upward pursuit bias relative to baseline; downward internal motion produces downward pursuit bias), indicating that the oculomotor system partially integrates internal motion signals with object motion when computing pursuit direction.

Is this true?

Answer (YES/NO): YES